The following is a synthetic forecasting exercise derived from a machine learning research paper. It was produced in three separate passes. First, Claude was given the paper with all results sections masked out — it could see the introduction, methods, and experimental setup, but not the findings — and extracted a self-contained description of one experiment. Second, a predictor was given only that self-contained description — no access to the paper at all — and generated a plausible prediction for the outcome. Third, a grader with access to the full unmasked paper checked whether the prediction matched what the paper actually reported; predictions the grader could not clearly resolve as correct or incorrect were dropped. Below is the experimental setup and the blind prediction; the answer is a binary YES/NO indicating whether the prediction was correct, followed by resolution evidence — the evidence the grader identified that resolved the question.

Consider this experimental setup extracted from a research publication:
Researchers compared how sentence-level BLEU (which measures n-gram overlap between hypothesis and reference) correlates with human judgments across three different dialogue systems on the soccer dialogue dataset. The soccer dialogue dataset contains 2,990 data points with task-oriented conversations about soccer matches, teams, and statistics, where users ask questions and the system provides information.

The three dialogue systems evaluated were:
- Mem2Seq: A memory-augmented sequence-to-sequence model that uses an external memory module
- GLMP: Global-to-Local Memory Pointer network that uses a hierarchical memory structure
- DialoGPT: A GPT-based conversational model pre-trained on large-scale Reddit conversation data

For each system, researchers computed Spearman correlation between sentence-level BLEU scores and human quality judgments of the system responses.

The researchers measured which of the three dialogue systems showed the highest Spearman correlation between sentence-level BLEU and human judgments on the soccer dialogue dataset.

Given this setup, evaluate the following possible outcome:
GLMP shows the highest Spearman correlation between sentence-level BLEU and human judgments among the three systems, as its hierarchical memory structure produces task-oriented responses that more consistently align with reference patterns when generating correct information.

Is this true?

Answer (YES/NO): NO